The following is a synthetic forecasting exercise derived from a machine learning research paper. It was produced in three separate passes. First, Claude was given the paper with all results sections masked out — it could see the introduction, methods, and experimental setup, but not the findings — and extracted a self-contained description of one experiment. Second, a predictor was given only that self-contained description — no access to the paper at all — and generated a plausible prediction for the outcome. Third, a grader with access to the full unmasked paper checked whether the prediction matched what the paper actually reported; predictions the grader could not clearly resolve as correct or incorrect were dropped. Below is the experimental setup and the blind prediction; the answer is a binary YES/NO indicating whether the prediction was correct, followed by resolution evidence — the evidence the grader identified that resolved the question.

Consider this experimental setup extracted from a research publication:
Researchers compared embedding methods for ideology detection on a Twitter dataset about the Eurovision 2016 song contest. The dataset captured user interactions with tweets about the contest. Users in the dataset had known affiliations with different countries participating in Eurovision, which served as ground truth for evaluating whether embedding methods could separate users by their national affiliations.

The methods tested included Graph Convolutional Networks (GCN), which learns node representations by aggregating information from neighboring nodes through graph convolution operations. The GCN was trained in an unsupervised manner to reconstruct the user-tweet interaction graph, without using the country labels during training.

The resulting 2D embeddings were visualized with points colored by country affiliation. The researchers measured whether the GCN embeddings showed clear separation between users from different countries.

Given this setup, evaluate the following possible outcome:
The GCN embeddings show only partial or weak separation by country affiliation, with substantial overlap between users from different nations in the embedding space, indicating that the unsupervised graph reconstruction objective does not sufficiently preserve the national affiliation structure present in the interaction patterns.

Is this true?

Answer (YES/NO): YES